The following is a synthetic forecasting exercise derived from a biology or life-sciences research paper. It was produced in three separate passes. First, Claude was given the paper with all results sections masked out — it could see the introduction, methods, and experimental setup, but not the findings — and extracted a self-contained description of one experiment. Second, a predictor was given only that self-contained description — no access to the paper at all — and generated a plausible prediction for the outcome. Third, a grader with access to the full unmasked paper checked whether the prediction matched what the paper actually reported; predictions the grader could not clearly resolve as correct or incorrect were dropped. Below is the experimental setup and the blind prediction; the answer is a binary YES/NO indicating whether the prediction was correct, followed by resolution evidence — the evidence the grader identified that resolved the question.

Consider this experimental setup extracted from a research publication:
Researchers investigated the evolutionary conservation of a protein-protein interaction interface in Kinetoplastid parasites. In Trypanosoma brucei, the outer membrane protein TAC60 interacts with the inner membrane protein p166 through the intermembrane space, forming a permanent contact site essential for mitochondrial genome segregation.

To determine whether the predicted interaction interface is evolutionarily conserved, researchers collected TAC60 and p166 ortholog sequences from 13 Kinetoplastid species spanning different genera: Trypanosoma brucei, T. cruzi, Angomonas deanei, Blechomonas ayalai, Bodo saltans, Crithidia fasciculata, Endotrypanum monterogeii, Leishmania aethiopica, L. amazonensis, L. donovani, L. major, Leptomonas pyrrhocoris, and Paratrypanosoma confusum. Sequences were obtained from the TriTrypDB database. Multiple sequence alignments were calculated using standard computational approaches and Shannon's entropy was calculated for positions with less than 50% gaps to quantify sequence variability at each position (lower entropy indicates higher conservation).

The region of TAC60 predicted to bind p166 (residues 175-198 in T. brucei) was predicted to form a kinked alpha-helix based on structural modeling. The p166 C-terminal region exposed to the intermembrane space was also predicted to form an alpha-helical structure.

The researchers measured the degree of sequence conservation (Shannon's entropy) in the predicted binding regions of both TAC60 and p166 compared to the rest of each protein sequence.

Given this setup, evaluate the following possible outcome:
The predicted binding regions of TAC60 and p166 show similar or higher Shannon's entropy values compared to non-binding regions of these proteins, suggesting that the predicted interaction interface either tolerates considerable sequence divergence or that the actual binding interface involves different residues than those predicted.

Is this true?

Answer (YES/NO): NO